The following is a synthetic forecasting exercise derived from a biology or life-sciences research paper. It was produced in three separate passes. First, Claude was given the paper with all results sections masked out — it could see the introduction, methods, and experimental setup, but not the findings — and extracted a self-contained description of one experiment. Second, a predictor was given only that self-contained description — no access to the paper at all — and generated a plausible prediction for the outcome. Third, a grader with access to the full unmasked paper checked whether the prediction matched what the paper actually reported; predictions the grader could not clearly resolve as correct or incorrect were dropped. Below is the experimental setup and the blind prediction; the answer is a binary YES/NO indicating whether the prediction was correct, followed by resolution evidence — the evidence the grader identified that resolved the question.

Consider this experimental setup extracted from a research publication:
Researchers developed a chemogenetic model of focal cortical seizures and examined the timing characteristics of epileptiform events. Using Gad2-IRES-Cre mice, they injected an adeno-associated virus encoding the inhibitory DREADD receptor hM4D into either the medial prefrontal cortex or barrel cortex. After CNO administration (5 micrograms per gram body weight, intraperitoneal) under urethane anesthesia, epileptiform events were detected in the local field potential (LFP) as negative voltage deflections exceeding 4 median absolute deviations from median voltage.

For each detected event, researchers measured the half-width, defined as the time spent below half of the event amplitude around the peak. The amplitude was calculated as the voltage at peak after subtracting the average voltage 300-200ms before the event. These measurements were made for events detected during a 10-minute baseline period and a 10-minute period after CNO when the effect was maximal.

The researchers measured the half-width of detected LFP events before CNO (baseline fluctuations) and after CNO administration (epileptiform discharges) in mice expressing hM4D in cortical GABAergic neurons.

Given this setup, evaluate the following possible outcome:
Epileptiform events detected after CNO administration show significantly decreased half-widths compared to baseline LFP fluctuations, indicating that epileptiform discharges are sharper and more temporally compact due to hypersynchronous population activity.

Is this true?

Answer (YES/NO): YES